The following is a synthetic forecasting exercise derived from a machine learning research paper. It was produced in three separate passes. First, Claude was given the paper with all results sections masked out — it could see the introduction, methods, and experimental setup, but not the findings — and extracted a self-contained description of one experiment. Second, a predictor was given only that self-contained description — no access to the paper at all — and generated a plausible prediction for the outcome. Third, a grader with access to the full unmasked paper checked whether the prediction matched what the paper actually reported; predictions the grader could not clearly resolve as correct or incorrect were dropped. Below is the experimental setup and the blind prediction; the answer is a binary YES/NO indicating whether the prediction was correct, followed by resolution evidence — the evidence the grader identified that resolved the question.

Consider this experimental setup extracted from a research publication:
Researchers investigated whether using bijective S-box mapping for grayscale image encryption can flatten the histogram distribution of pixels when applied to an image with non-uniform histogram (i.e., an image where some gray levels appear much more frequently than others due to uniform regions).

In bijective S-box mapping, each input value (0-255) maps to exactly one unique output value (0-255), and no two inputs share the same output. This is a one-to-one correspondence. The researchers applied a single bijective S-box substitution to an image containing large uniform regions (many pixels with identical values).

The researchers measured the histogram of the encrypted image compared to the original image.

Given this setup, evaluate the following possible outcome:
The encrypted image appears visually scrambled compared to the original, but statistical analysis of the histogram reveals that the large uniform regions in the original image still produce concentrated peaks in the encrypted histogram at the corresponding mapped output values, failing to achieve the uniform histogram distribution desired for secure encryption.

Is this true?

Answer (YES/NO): NO